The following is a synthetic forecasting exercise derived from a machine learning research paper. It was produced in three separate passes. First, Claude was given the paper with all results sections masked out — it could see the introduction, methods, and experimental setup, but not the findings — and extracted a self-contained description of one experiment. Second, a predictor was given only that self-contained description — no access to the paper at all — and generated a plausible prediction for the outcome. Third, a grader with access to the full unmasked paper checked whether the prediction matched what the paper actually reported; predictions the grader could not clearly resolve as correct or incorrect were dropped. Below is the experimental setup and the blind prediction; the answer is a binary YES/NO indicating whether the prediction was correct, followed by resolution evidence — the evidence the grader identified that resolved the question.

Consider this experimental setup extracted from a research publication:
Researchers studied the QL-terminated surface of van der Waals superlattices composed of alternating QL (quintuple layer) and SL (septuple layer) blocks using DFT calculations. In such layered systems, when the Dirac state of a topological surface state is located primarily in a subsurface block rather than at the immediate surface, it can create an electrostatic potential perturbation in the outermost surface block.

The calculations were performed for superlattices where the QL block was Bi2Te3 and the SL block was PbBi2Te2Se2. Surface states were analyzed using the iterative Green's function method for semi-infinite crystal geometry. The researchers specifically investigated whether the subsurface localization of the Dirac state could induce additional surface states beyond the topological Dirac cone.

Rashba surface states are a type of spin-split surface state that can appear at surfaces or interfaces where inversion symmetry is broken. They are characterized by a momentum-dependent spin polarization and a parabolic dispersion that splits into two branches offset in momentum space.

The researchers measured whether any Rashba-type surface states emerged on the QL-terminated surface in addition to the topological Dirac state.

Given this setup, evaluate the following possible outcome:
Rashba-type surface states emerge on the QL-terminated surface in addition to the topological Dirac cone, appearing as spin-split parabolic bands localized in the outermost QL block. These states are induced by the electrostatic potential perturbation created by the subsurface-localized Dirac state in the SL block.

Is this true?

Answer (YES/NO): NO